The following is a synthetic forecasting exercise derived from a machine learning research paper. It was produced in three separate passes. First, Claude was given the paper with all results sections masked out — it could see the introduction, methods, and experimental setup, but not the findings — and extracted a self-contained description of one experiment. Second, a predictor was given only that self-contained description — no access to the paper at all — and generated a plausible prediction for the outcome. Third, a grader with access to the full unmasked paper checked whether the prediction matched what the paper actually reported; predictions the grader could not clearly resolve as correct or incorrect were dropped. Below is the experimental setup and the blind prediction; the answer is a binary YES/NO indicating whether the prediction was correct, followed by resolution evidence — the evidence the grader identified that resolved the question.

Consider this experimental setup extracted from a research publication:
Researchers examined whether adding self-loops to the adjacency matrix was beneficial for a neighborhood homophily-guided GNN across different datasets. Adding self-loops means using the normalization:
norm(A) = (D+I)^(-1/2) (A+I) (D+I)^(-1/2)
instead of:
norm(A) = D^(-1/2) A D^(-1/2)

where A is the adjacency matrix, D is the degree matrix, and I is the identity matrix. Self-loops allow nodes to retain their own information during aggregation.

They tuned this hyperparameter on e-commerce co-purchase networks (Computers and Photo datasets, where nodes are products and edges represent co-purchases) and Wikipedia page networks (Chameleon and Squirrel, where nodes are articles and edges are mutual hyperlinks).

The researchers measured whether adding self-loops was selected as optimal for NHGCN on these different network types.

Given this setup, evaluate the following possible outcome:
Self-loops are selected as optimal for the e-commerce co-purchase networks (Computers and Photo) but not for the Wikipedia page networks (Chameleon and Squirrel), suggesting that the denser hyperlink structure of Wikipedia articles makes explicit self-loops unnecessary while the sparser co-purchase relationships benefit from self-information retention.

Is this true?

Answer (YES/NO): NO